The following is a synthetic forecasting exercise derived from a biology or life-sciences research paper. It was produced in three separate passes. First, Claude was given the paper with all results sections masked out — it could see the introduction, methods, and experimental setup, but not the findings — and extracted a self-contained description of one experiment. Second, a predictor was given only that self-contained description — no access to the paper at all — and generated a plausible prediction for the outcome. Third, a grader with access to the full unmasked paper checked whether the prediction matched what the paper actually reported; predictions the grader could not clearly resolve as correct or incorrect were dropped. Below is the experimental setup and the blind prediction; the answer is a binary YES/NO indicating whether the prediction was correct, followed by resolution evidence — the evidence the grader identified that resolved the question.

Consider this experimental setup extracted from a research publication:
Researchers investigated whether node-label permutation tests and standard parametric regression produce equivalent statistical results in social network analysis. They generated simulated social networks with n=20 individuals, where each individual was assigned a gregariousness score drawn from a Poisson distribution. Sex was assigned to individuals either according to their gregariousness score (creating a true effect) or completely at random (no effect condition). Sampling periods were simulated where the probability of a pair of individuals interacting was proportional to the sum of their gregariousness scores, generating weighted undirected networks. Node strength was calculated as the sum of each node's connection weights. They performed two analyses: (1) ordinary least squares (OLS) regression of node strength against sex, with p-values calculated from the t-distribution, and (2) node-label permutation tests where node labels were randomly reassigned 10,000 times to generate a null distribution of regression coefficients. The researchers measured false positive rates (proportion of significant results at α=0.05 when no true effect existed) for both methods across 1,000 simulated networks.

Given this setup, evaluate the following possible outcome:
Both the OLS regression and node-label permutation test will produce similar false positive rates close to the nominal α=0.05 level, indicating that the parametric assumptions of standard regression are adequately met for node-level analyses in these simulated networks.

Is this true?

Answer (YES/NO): YES